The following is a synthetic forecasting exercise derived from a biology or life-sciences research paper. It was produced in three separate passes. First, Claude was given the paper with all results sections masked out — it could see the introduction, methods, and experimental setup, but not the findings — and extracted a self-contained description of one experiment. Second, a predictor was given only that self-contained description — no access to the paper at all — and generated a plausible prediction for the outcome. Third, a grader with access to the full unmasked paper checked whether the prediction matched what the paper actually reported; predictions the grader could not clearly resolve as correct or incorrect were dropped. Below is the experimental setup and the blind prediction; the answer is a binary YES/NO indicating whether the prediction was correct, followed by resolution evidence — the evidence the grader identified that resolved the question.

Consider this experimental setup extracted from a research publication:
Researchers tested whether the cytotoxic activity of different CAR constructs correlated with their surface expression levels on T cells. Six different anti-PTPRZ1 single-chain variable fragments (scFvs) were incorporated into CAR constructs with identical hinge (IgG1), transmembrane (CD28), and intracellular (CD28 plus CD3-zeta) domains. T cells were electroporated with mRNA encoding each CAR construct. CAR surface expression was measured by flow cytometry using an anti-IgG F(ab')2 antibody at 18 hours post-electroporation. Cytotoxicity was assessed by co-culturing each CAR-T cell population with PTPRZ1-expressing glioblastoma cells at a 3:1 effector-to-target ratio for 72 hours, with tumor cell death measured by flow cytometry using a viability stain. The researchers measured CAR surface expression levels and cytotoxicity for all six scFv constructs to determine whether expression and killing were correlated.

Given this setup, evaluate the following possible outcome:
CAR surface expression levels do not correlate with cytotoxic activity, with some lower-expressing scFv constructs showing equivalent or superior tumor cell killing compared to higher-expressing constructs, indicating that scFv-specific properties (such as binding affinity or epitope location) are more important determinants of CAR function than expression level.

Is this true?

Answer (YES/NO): NO